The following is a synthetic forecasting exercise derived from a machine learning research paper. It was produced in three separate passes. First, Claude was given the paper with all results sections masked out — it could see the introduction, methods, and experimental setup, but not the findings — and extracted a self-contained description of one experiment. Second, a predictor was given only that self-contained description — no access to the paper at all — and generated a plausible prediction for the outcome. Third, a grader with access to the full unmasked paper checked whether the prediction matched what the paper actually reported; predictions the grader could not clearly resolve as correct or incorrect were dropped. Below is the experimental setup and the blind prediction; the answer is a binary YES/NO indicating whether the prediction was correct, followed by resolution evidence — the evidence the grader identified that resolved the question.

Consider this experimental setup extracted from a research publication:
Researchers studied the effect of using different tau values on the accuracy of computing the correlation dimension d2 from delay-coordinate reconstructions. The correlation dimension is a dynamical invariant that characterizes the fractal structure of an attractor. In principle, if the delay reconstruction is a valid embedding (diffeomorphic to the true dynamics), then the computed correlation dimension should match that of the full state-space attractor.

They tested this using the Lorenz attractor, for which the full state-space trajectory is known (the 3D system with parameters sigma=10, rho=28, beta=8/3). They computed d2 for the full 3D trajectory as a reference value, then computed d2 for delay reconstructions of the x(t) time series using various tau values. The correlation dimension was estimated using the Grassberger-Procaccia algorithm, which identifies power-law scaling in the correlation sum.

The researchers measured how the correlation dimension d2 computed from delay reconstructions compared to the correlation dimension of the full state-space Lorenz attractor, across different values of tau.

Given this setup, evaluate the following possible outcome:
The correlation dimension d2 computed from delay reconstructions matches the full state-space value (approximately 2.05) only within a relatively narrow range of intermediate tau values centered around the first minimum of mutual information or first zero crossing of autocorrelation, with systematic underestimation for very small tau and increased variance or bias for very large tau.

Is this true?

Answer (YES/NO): NO